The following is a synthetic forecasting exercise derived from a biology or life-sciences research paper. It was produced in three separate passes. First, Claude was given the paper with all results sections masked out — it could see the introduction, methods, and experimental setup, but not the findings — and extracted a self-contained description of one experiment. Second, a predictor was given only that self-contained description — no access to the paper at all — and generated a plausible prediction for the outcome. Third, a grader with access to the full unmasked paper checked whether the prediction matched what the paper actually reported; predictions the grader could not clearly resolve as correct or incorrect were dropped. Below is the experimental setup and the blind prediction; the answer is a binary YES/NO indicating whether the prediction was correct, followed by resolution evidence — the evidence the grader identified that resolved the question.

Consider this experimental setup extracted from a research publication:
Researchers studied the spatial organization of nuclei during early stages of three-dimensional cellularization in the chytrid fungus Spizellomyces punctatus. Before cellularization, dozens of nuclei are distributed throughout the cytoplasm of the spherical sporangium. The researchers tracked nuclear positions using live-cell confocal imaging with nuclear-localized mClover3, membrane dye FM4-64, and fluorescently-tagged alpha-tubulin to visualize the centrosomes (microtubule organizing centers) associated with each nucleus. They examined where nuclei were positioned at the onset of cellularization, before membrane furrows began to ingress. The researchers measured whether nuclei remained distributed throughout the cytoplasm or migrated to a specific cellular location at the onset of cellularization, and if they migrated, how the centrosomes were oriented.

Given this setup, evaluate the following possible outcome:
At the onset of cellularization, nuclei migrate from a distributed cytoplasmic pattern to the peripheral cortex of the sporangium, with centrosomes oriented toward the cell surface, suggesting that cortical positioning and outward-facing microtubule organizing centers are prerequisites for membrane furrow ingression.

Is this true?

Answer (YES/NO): YES